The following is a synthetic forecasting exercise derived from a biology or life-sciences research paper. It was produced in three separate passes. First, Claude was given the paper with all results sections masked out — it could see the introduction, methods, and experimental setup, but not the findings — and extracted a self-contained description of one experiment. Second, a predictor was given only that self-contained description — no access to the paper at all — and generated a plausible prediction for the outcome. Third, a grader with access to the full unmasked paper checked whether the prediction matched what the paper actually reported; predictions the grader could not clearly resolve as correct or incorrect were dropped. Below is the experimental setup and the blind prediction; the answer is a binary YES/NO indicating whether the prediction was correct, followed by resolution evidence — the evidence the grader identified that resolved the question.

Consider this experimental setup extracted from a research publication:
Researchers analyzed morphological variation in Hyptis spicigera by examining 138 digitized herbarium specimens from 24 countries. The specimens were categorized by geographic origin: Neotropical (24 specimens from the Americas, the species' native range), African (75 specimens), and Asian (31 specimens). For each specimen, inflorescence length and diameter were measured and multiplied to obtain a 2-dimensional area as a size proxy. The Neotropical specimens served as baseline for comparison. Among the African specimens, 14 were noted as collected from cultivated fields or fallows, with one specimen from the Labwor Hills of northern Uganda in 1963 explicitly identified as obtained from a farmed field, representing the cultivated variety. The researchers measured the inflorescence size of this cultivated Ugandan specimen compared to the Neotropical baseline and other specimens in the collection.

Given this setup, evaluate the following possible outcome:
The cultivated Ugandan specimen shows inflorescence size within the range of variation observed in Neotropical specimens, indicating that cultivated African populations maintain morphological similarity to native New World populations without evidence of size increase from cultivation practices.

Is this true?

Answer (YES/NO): NO